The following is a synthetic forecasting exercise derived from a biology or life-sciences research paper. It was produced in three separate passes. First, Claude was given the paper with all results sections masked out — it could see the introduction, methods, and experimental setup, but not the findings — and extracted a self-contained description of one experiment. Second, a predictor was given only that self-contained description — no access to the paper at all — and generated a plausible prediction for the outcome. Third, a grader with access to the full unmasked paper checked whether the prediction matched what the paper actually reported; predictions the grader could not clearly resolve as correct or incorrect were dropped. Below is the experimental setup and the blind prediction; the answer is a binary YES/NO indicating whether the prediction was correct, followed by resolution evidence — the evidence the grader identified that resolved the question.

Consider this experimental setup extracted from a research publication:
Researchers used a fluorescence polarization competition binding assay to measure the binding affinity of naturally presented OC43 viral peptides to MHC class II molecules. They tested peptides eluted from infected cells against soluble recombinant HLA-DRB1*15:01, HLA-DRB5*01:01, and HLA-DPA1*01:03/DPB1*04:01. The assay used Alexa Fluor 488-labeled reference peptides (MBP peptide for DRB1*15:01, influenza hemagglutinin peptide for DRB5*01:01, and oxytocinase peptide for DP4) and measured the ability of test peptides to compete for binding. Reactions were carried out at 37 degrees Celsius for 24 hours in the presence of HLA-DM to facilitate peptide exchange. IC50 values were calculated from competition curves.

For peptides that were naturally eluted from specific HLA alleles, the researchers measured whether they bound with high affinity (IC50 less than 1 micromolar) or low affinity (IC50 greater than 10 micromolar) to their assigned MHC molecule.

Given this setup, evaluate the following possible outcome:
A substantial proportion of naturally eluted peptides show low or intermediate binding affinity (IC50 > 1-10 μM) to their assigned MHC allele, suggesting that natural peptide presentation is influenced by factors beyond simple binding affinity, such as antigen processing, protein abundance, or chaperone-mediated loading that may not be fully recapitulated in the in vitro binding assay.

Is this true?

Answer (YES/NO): YES